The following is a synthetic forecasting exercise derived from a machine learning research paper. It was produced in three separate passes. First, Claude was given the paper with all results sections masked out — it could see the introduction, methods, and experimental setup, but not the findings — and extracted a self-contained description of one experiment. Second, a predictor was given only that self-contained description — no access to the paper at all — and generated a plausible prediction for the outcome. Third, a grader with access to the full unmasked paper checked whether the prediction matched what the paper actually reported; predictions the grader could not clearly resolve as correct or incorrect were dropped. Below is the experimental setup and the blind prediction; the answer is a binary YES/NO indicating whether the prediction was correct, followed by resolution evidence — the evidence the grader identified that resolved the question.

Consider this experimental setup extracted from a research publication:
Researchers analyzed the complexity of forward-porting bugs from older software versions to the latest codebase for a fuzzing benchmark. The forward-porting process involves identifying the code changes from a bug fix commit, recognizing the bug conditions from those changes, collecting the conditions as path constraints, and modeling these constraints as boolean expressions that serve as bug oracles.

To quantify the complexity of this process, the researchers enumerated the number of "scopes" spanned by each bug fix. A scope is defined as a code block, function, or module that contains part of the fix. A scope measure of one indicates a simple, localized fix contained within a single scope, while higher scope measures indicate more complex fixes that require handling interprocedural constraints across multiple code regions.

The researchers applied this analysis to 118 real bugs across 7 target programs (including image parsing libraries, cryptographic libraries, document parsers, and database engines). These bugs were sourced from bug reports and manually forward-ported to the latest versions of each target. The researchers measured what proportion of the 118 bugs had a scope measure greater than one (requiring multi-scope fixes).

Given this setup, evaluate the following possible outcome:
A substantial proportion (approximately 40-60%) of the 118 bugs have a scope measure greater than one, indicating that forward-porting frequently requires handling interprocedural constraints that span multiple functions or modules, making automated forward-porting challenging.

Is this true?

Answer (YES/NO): NO